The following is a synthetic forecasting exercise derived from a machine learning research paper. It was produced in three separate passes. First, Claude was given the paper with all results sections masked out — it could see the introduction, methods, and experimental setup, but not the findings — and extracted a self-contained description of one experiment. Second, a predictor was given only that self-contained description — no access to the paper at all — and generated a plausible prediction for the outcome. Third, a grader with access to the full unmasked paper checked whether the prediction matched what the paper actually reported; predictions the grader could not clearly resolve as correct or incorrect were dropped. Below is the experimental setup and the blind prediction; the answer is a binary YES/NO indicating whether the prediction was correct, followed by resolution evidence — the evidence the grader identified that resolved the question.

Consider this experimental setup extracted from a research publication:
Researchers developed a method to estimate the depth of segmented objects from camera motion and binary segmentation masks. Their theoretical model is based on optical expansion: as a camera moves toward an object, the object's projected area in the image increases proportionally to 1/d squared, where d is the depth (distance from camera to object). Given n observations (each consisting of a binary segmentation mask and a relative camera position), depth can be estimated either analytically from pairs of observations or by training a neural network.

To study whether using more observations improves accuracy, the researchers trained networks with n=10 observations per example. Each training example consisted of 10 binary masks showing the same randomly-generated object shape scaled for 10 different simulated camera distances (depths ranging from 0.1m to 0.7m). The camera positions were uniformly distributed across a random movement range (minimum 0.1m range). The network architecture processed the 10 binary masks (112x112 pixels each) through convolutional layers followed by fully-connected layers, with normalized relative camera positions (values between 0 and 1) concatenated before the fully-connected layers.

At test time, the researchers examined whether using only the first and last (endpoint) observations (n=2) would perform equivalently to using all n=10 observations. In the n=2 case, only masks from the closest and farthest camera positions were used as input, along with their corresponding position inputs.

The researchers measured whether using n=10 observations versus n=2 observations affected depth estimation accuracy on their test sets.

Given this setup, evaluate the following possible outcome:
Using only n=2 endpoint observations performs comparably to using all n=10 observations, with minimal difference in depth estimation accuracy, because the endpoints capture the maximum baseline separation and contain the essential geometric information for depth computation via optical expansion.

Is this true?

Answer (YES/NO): NO